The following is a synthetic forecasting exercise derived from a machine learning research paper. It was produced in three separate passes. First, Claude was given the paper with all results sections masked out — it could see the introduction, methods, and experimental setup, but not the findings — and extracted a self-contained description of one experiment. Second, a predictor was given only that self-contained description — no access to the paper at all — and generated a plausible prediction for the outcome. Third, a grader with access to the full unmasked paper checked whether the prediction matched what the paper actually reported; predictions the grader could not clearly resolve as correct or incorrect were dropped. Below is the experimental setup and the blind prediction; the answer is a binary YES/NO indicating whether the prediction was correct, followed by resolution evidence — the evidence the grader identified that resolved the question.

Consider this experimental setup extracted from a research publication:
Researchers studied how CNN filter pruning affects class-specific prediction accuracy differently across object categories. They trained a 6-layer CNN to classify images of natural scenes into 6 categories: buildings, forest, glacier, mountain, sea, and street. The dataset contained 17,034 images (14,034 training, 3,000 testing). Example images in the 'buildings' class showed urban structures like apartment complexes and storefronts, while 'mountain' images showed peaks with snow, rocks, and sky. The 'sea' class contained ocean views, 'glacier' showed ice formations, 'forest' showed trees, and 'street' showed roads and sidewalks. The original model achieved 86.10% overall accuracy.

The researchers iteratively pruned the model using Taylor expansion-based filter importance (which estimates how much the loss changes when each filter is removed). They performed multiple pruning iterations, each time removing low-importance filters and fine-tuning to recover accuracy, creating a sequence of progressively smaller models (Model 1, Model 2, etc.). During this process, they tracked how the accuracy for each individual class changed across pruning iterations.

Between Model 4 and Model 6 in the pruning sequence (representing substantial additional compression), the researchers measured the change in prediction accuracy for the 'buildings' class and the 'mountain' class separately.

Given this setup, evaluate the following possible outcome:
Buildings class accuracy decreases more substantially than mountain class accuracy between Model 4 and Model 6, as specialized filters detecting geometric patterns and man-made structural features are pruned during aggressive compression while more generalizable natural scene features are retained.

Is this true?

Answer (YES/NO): NO